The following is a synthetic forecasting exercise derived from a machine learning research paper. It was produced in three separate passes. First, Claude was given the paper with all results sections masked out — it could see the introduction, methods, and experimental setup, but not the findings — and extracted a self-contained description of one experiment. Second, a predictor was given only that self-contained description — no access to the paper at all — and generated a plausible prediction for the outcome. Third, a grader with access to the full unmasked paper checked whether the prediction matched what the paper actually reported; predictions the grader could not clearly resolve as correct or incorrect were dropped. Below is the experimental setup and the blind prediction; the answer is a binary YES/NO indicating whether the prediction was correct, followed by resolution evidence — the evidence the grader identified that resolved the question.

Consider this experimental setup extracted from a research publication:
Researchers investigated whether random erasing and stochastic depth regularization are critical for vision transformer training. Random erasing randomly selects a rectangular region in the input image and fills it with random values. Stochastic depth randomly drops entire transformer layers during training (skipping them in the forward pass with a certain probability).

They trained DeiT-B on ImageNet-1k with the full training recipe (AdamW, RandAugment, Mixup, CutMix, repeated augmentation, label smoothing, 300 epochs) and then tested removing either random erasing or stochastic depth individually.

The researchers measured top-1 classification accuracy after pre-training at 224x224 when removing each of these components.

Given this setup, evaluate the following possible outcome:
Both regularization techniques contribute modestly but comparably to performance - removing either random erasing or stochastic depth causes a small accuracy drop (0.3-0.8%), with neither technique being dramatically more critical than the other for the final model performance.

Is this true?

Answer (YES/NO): NO